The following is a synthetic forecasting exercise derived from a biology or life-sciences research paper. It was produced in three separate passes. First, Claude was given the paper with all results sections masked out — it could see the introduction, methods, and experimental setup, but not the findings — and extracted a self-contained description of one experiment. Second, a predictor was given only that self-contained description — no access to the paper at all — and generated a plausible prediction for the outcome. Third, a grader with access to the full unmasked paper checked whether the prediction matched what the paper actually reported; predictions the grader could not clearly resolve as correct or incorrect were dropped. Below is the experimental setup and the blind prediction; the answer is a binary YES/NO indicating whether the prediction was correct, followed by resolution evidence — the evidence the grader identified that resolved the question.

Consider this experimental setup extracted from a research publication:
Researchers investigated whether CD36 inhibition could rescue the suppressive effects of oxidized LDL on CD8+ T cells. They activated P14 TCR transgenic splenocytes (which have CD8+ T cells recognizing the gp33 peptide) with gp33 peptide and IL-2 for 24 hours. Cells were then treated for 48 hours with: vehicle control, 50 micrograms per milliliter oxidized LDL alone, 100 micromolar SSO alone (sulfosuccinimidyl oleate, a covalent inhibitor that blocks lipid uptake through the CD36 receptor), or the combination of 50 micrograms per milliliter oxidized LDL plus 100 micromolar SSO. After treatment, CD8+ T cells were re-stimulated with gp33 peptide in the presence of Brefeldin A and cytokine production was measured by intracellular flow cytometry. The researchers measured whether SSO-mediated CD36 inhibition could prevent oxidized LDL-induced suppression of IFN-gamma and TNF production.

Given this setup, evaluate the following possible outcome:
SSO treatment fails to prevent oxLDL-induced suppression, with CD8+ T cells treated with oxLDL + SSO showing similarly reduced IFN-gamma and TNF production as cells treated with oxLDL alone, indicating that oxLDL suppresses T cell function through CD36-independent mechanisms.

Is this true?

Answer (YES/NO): NO